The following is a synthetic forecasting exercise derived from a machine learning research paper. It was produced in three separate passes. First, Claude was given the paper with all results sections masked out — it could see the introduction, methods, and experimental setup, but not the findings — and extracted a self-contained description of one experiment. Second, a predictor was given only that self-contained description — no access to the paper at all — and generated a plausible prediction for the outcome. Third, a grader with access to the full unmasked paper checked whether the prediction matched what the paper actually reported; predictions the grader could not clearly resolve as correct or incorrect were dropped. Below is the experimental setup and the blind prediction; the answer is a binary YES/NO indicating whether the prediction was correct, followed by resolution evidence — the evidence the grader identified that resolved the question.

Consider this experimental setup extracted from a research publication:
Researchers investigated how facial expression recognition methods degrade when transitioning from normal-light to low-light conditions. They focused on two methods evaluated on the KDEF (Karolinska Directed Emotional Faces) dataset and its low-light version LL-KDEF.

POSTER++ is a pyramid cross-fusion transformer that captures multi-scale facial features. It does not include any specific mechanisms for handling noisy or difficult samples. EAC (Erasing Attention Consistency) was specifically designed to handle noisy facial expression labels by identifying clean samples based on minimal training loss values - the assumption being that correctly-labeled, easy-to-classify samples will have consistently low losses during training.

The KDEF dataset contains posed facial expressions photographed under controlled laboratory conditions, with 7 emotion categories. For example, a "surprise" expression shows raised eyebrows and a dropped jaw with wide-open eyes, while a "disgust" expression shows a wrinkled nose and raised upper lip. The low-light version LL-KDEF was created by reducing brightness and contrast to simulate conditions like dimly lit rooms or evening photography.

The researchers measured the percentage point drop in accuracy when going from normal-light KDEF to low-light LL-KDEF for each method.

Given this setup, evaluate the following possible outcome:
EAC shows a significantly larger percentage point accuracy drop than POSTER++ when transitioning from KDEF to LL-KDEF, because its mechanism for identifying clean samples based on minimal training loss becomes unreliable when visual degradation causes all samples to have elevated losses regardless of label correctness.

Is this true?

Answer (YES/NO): YES